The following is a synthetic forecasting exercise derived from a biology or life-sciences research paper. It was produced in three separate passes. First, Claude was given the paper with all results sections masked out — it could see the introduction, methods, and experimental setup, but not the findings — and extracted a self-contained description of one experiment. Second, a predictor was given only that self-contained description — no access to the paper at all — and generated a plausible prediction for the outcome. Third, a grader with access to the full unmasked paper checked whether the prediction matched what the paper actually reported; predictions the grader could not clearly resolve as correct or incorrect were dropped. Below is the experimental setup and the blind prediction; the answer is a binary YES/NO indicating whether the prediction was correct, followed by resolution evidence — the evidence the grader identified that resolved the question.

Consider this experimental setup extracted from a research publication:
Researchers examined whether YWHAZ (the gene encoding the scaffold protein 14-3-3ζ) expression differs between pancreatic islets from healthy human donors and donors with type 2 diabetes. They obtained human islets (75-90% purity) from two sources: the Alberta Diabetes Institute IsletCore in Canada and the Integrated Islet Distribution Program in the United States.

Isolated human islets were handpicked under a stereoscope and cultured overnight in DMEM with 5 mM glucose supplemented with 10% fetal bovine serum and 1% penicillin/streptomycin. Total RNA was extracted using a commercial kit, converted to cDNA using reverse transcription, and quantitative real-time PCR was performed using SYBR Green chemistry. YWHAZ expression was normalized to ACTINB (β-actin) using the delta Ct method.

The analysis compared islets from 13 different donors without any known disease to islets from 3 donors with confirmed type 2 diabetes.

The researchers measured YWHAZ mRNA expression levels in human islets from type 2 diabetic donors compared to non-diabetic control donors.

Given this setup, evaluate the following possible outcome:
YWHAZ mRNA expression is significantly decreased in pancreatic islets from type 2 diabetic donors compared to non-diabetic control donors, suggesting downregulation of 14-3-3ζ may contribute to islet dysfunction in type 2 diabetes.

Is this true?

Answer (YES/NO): NO